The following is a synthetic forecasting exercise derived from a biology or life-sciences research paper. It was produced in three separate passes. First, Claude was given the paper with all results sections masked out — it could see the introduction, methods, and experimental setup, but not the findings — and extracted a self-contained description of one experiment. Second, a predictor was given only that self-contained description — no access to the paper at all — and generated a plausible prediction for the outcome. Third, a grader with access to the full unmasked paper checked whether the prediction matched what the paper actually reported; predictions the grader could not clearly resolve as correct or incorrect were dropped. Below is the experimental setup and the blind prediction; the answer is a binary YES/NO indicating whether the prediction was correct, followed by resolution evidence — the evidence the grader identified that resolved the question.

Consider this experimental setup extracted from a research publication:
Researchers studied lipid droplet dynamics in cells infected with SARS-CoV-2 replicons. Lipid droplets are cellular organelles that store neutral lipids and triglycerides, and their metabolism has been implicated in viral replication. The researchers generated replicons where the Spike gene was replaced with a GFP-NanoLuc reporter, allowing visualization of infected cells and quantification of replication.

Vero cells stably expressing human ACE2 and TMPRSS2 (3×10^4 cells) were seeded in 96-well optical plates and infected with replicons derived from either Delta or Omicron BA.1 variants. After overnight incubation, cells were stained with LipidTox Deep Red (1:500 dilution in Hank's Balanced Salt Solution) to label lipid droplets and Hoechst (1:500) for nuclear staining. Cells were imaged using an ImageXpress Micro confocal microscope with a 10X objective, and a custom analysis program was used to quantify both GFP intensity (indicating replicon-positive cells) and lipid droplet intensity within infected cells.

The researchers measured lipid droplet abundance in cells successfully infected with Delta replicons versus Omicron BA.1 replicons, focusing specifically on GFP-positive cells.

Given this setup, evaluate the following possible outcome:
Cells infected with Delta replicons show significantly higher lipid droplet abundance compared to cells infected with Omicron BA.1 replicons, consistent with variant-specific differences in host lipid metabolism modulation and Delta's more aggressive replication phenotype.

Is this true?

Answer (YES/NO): NO